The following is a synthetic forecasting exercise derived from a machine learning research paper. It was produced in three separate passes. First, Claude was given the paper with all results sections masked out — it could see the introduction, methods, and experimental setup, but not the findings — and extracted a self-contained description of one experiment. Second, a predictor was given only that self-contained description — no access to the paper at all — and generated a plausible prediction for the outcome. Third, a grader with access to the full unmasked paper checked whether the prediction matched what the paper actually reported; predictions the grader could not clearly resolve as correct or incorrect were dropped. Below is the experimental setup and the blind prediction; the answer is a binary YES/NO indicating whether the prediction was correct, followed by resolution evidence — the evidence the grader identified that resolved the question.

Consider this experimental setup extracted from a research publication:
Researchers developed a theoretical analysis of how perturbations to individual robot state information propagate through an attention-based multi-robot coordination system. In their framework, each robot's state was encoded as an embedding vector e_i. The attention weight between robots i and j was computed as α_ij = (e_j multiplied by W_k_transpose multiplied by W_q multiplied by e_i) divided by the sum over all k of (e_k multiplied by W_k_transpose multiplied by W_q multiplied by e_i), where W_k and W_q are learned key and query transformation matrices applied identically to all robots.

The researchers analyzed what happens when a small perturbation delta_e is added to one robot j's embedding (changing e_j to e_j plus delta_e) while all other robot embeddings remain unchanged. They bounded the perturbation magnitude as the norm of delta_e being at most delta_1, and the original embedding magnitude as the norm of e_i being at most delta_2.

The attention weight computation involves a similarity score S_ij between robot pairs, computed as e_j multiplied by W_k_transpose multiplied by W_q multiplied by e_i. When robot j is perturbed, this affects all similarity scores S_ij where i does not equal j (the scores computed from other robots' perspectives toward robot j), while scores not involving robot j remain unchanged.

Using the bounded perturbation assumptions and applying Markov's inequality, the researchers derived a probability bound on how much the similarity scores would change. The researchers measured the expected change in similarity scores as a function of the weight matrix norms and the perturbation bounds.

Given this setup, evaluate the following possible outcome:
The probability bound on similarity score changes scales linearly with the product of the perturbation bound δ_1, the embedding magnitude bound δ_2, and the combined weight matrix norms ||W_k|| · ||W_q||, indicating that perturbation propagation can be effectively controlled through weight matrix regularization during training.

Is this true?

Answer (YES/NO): YES